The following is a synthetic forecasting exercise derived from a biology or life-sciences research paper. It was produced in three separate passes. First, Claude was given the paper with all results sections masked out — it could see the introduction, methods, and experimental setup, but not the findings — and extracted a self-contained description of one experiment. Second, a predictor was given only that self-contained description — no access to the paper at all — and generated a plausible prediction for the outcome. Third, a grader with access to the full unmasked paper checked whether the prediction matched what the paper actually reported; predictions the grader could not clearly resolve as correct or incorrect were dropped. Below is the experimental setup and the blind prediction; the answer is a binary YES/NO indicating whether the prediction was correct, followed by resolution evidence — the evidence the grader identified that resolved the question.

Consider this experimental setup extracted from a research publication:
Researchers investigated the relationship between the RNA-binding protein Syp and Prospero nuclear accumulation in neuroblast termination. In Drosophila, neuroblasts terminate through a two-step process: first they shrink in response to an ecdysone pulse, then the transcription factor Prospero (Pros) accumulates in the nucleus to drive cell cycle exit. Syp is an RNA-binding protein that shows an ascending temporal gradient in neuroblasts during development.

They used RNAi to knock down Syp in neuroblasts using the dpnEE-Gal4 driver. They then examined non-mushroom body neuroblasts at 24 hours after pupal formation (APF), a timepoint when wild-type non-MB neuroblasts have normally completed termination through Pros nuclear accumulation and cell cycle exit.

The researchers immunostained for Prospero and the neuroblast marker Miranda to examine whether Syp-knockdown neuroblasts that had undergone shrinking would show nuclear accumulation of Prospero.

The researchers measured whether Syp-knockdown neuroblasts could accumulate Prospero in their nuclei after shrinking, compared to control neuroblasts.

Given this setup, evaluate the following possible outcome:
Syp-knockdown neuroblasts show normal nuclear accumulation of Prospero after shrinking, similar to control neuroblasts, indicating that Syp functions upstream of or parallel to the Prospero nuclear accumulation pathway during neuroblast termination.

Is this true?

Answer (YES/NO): NO